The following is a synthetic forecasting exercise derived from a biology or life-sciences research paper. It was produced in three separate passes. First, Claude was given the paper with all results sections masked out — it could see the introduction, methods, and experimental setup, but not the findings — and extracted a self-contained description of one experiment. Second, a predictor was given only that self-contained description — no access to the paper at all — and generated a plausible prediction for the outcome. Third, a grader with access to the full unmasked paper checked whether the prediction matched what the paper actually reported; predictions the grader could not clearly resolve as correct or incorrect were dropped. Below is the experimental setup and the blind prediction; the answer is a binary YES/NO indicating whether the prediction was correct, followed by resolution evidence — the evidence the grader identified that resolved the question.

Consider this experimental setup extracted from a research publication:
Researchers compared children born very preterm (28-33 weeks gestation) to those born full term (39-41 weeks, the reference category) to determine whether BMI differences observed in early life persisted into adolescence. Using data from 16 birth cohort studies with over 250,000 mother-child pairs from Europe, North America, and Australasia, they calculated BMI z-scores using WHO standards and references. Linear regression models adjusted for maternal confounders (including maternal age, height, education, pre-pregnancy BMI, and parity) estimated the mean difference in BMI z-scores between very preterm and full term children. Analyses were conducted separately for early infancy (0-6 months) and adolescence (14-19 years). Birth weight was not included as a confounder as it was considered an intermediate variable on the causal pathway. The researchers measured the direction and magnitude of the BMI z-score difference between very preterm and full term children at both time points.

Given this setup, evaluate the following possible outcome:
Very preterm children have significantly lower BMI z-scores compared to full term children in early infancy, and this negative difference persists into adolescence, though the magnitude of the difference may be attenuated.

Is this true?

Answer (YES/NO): NO